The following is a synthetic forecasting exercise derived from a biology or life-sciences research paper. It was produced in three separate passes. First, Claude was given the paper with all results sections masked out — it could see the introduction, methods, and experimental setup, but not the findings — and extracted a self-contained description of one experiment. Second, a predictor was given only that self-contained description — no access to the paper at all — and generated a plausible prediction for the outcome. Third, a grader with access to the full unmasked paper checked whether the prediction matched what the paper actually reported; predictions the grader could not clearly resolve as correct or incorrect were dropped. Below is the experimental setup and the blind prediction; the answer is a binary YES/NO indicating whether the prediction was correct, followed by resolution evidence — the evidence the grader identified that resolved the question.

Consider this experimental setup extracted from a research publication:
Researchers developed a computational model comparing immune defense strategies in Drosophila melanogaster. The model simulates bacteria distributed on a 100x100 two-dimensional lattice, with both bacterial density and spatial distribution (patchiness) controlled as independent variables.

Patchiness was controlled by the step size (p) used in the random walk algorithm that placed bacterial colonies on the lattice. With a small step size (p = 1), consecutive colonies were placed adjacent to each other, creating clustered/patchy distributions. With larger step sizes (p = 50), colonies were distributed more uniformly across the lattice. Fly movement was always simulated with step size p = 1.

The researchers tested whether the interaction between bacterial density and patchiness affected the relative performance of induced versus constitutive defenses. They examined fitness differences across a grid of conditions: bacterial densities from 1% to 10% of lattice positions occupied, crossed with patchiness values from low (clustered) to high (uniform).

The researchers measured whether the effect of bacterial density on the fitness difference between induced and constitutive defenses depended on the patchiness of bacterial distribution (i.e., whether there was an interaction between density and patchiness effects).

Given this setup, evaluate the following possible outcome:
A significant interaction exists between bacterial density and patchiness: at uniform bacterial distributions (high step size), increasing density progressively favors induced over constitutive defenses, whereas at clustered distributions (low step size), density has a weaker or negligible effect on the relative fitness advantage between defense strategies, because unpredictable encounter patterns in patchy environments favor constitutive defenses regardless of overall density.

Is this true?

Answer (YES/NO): NO